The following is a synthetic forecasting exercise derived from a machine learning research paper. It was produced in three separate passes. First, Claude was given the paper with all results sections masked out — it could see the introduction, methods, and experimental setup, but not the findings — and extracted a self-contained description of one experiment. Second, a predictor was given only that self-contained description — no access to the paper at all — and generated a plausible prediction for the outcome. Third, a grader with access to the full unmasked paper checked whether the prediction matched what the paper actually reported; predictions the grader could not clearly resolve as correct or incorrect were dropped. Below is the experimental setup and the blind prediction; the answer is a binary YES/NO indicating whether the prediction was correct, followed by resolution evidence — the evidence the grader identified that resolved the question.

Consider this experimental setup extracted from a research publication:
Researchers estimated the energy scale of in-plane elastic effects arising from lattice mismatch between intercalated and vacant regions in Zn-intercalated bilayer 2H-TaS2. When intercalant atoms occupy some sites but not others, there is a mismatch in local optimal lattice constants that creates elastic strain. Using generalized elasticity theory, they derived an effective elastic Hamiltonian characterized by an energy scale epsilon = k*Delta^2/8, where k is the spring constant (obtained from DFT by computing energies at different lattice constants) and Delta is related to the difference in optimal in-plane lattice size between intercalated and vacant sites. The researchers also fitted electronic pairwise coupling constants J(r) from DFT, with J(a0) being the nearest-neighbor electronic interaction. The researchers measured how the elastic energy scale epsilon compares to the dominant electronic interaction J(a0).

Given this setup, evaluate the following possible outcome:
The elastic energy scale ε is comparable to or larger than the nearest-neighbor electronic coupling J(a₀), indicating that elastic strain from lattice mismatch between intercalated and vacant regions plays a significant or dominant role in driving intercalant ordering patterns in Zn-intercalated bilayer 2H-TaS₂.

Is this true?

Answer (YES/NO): NO